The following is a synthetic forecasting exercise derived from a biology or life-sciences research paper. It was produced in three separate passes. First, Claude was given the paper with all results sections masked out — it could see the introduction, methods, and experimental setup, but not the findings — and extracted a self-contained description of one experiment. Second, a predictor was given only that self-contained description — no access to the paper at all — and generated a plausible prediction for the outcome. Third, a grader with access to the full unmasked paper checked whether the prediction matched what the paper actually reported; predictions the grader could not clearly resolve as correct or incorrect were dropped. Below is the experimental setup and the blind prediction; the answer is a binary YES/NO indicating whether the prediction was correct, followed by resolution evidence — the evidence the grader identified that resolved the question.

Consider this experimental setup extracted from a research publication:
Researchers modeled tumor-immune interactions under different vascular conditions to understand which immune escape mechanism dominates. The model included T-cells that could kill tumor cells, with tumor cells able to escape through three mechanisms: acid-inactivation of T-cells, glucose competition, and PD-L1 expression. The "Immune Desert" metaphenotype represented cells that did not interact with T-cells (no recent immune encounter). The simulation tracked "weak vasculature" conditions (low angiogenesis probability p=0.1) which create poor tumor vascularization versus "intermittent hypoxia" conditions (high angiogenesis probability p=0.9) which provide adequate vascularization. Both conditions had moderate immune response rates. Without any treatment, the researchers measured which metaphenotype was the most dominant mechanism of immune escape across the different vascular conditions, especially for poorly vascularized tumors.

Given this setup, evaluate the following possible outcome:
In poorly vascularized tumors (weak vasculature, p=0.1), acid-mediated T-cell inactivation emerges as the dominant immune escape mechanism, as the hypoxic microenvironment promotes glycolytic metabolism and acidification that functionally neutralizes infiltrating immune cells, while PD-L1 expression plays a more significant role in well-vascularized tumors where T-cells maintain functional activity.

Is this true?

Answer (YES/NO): NO